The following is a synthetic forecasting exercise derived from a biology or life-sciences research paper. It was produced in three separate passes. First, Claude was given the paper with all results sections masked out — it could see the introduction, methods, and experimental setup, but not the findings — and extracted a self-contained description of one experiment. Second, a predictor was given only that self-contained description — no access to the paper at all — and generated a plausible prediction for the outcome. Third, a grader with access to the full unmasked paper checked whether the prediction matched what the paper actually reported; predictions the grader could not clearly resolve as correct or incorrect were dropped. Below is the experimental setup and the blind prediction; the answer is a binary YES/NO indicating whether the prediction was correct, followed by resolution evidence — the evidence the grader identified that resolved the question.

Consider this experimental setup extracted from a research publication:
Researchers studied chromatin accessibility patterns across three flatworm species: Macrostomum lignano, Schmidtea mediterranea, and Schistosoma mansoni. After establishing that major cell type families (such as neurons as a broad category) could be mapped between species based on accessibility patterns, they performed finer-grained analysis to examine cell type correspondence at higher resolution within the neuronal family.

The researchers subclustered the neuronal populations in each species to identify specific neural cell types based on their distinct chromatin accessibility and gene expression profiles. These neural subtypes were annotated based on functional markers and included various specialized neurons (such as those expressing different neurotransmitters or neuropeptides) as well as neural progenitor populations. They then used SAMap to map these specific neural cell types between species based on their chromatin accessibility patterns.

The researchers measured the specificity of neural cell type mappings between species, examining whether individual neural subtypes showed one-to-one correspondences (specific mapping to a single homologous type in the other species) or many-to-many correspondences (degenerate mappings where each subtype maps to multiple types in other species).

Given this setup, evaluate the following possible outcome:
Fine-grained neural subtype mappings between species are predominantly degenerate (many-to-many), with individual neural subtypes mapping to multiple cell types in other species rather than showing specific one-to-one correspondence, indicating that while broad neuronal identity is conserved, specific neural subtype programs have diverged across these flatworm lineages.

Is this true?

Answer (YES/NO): YES